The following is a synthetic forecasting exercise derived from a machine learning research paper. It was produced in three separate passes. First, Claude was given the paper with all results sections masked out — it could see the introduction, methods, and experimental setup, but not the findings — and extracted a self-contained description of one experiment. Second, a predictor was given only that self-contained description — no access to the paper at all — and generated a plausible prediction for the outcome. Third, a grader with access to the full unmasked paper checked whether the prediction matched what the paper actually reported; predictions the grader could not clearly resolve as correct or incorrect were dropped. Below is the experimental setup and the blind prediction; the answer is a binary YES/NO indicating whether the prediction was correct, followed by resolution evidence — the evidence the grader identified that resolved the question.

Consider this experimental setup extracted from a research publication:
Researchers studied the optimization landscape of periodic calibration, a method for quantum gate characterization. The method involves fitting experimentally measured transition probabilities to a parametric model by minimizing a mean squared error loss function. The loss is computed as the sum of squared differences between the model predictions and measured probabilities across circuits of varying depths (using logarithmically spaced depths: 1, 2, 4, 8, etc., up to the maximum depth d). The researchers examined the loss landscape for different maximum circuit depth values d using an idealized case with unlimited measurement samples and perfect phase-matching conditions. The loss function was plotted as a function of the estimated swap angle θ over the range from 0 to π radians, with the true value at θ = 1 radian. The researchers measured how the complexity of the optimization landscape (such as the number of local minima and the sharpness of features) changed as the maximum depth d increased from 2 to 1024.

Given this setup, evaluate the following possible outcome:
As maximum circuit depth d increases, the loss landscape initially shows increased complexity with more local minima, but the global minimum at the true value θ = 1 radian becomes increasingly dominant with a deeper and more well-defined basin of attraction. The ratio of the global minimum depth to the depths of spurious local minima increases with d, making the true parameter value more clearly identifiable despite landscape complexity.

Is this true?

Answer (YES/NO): NO